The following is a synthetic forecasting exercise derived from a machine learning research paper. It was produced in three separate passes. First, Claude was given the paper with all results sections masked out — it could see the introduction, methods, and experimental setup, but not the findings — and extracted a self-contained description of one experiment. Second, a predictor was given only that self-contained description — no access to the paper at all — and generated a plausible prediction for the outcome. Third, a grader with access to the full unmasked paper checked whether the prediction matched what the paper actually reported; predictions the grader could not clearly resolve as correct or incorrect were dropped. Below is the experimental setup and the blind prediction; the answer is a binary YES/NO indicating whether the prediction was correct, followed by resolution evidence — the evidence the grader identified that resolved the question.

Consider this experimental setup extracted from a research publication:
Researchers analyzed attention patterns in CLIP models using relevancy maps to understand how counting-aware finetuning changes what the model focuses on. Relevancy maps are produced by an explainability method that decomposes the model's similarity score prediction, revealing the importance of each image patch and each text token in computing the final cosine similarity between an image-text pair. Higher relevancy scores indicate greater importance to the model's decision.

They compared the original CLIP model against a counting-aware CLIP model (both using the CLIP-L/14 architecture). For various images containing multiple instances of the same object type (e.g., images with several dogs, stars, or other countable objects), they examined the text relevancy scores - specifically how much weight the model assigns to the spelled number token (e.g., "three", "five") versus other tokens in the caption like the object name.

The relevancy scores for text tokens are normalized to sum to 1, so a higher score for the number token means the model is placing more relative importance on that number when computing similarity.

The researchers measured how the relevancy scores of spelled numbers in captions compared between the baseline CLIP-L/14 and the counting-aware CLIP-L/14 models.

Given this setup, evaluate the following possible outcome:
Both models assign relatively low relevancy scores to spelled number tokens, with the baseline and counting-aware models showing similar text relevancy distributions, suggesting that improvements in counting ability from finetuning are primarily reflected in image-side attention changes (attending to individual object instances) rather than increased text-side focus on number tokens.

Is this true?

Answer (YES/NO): NO